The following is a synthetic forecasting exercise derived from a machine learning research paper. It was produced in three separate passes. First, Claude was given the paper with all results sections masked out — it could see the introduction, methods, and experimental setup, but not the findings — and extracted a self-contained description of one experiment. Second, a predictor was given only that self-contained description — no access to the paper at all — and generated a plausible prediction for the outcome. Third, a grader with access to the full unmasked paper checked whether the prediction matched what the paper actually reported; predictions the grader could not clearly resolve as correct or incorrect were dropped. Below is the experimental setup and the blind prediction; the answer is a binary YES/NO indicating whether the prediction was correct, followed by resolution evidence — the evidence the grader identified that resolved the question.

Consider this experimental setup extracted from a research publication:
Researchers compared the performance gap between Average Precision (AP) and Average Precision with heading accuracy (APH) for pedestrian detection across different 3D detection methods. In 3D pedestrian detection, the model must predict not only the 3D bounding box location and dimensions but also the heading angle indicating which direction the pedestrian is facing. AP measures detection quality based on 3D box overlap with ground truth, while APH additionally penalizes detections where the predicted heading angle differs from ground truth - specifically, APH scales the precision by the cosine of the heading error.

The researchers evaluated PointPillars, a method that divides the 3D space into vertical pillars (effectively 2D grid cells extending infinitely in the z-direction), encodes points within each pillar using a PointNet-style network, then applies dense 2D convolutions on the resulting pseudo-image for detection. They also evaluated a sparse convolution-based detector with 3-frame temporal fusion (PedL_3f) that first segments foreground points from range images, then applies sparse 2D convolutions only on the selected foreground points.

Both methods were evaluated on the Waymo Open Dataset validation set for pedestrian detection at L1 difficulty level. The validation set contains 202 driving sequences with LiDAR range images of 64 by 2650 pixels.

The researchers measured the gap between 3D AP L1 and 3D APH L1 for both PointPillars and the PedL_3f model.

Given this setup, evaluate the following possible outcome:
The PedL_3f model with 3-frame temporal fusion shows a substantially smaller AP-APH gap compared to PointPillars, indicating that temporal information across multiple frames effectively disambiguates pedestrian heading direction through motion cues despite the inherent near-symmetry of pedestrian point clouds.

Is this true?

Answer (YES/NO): NO